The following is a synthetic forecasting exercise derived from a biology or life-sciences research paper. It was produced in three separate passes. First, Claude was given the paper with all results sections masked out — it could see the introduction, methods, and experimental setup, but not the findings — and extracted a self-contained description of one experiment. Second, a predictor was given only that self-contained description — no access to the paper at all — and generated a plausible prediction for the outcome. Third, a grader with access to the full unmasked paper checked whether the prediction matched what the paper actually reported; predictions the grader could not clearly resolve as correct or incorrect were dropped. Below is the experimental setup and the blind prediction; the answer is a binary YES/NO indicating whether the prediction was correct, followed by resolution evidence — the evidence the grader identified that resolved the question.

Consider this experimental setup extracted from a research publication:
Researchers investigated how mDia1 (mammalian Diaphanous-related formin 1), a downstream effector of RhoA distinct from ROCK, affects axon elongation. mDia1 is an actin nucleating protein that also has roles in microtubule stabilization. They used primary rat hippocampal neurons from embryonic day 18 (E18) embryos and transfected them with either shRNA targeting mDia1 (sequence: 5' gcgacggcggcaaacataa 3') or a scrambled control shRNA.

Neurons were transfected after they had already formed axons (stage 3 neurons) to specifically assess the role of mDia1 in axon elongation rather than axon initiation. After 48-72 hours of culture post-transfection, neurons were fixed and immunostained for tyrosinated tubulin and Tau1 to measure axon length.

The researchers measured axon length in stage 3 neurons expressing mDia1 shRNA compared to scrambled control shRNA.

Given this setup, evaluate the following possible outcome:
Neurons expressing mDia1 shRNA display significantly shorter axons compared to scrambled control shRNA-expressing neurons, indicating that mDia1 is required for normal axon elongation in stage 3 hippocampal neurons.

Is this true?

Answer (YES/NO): YES